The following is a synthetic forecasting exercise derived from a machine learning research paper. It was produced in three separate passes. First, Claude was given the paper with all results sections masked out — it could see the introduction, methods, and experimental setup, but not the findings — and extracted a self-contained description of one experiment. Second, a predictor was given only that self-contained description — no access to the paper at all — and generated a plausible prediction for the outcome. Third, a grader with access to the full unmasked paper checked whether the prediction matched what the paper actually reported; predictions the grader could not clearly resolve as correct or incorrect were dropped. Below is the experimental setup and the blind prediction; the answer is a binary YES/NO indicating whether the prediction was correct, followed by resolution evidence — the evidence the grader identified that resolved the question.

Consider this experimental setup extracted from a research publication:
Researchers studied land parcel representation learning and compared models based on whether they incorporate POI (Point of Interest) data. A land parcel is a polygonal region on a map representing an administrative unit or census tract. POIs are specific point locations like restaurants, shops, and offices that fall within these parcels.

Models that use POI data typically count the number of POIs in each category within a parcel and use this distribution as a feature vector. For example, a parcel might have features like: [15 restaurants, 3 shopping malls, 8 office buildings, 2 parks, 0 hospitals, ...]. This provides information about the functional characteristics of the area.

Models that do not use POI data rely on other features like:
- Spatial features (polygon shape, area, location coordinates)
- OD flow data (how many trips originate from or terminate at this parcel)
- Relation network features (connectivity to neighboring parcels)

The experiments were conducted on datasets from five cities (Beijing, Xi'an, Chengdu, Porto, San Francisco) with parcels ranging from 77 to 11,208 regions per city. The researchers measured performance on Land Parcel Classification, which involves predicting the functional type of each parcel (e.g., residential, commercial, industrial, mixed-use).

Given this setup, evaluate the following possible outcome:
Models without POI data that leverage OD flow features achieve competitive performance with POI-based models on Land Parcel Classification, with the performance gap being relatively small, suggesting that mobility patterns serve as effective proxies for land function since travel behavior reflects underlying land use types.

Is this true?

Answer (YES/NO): NO